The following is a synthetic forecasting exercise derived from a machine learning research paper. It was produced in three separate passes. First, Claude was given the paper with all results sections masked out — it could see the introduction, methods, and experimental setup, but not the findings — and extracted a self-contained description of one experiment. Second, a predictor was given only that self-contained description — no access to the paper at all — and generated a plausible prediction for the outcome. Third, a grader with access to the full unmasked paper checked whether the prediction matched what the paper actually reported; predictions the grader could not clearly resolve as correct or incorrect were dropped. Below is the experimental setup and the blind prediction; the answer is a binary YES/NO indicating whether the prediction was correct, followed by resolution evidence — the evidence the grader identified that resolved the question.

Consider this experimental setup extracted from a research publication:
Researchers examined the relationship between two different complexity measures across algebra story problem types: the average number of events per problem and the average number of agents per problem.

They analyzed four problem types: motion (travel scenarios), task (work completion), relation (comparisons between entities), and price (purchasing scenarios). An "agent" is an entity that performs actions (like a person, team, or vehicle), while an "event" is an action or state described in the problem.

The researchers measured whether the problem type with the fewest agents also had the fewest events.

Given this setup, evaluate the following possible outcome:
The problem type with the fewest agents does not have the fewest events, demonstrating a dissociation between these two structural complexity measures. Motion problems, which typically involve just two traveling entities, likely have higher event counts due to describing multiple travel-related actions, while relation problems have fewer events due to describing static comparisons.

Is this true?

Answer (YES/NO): NO